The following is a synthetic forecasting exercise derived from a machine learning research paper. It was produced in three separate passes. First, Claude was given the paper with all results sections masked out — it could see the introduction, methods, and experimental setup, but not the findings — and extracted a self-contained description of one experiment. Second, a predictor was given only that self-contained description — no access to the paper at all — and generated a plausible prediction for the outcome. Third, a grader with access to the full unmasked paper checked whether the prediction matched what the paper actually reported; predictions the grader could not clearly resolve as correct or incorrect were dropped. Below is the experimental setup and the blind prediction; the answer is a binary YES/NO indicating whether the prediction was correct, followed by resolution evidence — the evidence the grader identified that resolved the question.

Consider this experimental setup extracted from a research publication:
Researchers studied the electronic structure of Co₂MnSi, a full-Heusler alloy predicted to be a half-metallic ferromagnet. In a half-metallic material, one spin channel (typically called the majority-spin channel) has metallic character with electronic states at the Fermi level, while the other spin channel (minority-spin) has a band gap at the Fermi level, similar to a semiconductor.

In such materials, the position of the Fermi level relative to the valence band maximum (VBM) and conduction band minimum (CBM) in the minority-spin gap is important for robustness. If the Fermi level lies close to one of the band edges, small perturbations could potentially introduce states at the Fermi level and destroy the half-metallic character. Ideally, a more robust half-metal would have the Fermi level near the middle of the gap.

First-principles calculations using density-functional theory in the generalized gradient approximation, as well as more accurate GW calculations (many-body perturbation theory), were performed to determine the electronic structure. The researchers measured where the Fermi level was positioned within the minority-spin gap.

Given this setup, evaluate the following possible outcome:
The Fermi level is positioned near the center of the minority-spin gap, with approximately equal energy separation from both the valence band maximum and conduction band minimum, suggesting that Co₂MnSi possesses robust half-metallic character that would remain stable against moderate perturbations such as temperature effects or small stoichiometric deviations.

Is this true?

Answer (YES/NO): NO